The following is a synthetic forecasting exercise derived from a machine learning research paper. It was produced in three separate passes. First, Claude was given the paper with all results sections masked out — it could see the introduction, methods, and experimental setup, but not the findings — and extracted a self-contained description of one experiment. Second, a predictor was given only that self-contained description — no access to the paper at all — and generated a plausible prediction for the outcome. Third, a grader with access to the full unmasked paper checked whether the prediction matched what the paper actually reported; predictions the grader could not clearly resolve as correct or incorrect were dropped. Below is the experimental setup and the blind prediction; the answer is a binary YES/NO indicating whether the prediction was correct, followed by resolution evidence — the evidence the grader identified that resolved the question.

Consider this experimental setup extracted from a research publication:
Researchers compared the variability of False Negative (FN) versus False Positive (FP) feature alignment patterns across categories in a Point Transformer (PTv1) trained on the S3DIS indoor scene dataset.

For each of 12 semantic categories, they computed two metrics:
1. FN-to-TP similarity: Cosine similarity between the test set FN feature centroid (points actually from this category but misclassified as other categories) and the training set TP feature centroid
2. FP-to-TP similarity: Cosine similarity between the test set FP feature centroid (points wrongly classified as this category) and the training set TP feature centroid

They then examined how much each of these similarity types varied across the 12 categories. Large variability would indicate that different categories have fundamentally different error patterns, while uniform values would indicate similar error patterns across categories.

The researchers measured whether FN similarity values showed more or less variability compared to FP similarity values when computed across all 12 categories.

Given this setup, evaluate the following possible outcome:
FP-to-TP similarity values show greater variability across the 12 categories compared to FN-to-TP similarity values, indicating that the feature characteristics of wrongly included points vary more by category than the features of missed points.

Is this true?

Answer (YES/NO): NO